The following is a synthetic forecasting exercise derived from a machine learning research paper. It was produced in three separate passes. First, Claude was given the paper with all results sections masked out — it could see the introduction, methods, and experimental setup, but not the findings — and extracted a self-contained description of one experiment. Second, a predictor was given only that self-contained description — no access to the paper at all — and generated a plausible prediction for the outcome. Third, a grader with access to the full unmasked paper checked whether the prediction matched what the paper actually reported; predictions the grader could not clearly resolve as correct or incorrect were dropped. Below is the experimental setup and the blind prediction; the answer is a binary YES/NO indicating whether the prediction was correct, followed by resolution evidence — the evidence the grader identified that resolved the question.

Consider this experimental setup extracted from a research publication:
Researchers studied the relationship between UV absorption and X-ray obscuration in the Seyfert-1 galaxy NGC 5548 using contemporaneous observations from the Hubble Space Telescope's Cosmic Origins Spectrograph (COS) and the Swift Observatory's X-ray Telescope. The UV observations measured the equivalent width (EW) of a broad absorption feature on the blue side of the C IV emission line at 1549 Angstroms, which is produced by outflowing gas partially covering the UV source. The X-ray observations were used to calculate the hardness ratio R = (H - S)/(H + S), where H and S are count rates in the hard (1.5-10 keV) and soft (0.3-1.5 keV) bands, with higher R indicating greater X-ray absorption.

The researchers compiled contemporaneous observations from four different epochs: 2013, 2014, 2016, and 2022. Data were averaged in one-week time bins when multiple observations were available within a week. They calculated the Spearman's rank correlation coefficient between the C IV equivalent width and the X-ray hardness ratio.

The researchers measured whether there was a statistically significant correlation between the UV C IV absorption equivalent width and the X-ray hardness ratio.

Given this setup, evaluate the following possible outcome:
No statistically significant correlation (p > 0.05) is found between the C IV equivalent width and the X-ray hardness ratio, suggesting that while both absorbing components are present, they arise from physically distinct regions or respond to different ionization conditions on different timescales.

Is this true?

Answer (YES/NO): NO